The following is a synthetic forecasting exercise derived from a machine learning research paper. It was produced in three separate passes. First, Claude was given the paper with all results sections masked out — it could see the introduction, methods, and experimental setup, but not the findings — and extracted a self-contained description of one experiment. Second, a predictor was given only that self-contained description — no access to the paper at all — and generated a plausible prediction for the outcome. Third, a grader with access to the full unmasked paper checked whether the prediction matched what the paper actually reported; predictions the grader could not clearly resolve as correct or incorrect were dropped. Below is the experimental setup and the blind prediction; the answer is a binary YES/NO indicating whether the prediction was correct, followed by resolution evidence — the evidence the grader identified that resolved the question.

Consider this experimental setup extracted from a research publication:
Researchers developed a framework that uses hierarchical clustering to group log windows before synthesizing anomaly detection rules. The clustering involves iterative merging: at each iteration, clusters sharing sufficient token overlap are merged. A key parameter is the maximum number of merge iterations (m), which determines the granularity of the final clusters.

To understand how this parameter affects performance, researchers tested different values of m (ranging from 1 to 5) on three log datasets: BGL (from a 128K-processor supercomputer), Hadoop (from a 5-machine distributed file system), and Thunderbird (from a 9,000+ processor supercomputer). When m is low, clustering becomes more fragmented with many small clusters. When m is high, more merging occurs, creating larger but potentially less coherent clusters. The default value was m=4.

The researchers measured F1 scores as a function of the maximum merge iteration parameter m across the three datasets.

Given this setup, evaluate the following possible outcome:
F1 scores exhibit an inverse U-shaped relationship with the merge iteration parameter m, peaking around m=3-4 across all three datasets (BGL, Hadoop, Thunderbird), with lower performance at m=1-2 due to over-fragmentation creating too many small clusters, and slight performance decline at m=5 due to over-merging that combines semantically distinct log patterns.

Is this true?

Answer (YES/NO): NO